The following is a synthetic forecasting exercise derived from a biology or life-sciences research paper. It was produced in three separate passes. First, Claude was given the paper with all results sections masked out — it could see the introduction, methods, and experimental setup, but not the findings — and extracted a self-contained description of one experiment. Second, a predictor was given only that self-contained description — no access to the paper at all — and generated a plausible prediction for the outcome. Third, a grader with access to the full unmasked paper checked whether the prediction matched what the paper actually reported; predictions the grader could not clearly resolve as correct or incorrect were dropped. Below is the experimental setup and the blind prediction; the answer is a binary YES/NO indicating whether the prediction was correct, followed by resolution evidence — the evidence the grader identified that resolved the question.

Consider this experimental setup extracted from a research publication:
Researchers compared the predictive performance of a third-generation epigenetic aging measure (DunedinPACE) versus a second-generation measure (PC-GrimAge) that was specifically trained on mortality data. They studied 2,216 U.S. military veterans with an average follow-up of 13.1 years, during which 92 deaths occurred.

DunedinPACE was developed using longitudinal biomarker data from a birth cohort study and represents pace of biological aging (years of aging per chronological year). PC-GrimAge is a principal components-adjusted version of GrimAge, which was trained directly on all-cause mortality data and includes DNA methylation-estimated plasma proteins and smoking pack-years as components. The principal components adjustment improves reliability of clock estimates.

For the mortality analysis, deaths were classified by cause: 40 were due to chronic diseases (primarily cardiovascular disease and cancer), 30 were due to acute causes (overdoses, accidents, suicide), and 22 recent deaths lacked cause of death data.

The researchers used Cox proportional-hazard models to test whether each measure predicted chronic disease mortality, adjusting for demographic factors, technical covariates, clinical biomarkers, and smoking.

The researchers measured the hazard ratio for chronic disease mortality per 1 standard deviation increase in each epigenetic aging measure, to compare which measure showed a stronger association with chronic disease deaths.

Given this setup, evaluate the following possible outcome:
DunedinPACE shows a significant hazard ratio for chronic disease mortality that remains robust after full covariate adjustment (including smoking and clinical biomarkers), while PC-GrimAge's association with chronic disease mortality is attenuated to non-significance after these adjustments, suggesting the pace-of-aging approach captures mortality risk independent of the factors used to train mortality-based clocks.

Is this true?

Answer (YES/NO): NO